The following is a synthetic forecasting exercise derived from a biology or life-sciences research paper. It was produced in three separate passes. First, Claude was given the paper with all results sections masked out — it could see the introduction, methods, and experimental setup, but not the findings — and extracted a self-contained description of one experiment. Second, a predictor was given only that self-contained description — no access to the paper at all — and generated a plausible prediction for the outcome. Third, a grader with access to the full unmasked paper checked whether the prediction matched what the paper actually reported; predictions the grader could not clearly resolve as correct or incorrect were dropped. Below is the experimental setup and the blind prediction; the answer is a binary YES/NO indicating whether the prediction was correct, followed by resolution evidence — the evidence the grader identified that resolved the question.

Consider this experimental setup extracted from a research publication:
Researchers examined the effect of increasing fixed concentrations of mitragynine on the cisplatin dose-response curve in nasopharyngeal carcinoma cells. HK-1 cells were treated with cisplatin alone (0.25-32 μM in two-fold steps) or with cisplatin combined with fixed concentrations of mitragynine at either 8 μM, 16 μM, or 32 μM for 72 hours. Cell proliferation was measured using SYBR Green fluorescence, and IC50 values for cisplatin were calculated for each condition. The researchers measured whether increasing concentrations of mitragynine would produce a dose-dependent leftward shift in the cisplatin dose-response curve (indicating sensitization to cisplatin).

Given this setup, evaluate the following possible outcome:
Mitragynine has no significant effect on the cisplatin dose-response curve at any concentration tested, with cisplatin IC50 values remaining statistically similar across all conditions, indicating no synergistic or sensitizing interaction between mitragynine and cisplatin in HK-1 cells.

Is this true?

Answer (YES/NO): NO